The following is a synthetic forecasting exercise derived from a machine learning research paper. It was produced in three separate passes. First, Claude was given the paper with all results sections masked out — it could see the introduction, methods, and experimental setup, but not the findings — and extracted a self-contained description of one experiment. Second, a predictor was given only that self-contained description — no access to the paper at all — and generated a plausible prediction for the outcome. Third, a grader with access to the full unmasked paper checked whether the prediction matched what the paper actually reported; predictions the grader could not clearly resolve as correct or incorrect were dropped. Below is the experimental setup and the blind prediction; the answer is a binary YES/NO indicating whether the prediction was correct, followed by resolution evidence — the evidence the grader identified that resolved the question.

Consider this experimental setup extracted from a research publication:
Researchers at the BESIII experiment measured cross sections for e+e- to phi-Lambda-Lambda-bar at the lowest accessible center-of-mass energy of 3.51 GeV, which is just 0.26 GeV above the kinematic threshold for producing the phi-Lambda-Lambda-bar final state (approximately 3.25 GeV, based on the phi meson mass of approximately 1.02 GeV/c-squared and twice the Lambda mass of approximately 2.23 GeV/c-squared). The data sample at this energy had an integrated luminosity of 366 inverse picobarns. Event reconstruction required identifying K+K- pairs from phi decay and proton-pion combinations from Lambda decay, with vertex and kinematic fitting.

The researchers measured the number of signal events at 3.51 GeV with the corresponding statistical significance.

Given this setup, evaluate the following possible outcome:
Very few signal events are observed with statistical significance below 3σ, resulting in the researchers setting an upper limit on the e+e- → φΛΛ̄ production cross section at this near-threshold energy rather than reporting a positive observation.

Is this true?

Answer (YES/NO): NO